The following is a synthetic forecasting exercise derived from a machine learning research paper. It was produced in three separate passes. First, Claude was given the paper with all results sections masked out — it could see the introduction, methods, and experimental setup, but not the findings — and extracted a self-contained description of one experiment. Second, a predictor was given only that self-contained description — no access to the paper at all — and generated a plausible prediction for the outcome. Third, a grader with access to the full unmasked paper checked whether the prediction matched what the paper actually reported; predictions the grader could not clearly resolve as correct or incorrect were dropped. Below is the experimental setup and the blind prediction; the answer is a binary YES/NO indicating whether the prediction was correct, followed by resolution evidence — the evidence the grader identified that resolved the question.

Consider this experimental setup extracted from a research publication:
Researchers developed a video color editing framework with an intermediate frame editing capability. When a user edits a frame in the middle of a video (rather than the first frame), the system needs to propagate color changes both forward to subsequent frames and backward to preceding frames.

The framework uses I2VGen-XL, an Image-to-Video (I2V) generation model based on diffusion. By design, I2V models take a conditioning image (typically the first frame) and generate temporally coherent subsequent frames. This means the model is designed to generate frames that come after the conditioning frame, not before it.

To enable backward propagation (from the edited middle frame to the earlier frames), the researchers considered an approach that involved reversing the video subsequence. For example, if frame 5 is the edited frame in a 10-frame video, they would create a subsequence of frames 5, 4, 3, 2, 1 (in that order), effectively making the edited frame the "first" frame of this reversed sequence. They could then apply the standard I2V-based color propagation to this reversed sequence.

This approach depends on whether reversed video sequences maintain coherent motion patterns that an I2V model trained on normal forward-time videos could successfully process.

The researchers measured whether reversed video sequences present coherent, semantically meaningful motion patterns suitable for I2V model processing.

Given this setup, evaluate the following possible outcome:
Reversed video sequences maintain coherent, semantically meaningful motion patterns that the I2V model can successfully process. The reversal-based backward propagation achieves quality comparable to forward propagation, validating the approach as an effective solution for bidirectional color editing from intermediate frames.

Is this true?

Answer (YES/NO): NO